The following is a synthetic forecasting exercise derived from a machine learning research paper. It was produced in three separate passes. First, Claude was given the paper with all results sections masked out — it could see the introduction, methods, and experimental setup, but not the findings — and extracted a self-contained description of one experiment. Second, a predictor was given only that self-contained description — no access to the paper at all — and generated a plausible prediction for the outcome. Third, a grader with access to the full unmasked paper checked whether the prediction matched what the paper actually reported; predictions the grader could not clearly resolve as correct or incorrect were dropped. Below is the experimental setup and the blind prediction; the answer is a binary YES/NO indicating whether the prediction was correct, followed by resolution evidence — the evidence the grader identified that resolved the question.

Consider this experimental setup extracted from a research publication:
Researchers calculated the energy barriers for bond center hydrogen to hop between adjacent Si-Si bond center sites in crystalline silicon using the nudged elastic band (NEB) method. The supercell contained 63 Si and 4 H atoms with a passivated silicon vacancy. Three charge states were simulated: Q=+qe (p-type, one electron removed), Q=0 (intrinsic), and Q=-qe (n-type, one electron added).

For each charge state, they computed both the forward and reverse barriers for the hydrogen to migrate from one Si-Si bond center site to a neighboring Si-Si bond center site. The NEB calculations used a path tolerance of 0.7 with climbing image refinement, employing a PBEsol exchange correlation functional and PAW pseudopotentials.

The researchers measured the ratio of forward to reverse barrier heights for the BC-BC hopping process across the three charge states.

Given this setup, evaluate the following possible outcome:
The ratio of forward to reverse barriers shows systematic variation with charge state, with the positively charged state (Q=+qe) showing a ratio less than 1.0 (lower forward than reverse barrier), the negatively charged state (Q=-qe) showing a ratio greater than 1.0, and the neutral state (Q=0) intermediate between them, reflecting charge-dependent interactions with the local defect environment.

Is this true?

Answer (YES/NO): NO